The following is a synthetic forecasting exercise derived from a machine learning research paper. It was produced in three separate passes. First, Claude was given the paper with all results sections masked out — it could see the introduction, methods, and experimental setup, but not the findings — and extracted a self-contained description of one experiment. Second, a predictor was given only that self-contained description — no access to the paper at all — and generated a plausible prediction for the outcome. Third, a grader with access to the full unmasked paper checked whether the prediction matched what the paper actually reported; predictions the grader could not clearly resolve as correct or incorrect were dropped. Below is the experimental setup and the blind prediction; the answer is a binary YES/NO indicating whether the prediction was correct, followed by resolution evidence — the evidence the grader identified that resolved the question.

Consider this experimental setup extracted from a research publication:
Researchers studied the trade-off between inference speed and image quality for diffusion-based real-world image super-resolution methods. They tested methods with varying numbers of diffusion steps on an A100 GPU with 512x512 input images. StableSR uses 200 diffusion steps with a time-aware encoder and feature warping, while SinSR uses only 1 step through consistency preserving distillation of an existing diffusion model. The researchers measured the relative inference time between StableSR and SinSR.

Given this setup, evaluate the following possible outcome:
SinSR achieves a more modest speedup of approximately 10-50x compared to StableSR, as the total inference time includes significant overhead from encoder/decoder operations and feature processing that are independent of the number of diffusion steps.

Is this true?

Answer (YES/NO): NO